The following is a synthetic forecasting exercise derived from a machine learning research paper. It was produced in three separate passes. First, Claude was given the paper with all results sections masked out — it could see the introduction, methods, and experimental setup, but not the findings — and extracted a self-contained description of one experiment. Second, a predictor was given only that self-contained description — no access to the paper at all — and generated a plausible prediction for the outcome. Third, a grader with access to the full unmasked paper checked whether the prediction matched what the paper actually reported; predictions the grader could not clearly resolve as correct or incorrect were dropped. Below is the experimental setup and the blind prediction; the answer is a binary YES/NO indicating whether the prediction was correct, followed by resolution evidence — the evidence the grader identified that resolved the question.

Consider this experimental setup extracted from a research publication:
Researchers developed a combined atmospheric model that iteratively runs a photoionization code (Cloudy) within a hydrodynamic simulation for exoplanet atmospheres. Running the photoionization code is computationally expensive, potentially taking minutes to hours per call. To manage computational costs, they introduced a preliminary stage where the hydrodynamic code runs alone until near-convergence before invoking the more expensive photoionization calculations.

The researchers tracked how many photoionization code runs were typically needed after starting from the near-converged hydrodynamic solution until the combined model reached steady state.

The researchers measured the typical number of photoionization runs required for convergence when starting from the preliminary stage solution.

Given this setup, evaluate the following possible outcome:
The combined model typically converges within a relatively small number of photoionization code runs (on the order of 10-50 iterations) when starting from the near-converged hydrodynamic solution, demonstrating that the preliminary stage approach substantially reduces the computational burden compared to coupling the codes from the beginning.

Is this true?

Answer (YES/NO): NO